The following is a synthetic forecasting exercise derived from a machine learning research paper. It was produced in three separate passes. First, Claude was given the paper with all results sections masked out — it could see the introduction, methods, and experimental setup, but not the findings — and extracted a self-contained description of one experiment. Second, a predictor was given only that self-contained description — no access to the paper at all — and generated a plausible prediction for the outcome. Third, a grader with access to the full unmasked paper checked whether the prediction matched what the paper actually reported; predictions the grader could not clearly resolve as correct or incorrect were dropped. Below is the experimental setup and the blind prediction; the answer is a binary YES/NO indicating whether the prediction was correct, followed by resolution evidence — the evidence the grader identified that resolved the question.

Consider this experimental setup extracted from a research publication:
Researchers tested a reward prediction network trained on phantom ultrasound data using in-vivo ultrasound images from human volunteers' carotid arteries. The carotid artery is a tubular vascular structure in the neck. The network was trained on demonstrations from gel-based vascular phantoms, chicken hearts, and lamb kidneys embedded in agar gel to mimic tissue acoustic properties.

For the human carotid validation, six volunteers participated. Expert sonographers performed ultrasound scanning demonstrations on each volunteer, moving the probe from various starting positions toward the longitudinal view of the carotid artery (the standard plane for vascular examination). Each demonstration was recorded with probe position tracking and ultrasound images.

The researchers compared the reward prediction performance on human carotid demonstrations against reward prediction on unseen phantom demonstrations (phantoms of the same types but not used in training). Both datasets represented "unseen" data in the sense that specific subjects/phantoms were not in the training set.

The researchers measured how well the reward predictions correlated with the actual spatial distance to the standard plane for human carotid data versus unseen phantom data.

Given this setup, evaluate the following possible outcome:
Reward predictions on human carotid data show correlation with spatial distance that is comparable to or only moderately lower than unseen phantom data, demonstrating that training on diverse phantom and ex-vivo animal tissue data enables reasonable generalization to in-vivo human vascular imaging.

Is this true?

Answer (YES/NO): NO